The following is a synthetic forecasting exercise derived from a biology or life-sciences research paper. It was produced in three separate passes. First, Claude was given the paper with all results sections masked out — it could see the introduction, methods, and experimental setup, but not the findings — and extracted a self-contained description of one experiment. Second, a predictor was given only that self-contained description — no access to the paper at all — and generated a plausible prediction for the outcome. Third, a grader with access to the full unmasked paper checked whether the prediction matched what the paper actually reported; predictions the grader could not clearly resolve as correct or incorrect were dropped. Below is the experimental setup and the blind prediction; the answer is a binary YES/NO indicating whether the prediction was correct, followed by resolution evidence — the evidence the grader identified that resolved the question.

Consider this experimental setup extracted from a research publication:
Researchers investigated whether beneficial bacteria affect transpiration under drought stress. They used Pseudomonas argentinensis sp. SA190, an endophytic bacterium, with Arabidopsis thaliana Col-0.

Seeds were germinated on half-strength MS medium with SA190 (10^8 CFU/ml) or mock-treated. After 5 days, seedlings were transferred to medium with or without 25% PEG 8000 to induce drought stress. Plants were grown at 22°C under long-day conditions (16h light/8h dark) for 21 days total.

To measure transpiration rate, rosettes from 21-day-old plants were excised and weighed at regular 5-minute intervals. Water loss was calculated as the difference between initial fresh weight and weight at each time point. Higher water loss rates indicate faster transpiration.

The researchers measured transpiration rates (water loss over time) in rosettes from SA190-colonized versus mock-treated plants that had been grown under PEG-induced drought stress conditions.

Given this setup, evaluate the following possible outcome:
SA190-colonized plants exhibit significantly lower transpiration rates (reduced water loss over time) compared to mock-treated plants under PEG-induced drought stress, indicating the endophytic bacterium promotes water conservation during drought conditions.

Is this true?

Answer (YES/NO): NO